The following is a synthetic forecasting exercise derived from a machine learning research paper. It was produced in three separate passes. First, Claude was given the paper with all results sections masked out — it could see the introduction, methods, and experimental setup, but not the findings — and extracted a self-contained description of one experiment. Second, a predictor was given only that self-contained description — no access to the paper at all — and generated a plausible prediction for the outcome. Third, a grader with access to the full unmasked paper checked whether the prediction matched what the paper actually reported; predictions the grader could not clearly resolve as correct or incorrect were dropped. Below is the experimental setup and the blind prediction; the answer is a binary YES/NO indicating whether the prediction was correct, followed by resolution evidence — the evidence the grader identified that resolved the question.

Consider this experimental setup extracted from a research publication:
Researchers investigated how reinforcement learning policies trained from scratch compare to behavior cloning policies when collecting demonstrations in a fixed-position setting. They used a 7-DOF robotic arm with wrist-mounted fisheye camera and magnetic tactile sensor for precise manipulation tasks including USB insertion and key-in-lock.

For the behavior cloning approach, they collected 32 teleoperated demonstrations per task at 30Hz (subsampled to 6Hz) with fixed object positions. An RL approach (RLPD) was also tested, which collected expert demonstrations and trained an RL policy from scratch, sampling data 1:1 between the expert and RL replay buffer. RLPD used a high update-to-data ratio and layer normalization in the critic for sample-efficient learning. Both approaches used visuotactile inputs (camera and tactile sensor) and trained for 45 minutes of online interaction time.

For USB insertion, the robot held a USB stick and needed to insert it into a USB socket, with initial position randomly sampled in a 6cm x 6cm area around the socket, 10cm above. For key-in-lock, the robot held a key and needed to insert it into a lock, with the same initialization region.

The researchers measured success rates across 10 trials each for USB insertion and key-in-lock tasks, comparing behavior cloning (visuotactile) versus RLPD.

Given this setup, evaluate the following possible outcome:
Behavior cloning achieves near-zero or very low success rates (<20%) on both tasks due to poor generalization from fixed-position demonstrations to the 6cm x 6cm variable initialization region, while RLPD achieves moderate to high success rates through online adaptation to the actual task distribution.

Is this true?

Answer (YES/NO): NO